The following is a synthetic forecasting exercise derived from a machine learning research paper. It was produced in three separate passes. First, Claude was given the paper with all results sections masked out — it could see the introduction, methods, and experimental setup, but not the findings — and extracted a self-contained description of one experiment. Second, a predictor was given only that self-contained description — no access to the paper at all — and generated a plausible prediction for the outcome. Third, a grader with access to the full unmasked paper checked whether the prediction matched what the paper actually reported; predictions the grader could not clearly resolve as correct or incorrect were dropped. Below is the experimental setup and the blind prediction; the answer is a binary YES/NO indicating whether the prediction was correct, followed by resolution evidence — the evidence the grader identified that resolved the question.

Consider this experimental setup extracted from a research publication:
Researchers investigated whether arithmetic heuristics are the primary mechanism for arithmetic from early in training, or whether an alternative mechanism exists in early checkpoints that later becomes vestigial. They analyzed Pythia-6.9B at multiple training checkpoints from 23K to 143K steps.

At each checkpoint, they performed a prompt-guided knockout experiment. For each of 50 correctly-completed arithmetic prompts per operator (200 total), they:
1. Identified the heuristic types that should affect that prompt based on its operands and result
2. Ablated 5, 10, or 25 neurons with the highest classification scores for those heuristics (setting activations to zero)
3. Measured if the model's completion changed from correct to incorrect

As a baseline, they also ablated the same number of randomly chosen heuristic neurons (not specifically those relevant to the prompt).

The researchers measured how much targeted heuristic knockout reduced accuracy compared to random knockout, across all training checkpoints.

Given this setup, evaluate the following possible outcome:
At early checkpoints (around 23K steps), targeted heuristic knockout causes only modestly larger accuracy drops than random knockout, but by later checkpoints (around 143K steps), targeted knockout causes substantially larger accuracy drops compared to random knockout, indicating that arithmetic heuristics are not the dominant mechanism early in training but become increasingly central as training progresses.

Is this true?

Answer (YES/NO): NO